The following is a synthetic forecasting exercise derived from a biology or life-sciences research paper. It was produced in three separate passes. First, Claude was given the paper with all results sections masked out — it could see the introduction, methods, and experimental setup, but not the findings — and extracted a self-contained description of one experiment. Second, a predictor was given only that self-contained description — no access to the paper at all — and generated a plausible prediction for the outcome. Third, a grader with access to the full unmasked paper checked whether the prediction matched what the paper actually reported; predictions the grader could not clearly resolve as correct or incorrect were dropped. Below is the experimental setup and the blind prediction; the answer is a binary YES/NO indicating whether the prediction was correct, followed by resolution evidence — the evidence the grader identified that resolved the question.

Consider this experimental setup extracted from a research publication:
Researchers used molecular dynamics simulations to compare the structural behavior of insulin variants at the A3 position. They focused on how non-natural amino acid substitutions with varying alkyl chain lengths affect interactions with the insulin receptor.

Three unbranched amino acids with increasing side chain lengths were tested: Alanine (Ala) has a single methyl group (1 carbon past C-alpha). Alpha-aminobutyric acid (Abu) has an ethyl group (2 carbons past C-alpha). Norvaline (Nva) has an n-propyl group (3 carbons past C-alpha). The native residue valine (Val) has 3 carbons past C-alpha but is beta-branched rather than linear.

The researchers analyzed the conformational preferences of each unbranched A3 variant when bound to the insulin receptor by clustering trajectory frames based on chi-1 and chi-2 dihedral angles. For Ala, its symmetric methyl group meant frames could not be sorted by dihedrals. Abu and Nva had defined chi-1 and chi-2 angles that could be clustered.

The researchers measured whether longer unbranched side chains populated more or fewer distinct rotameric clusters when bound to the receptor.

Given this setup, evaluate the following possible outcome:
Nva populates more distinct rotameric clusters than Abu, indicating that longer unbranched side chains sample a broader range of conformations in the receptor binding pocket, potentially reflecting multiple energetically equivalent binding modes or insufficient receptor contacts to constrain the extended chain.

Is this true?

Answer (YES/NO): NO